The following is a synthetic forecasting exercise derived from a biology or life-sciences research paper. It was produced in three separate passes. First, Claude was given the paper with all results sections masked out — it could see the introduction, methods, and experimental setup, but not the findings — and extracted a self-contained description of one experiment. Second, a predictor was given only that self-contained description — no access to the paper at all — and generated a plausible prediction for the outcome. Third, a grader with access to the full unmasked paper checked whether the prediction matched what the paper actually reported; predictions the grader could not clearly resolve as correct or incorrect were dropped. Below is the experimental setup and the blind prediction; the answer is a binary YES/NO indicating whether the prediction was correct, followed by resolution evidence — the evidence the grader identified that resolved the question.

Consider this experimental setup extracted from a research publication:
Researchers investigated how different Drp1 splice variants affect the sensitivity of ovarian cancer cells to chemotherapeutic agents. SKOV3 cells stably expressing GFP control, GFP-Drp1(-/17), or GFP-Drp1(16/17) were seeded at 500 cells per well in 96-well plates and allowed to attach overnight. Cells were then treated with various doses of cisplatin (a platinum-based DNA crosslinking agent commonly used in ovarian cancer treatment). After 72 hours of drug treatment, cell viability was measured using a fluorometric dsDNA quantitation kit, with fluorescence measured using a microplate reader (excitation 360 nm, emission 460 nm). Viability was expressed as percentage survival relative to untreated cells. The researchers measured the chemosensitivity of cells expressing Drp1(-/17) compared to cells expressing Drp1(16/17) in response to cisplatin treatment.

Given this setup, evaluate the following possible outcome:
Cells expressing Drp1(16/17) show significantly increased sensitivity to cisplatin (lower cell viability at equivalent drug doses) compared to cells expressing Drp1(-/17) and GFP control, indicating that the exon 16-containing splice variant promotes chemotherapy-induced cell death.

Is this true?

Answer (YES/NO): YES